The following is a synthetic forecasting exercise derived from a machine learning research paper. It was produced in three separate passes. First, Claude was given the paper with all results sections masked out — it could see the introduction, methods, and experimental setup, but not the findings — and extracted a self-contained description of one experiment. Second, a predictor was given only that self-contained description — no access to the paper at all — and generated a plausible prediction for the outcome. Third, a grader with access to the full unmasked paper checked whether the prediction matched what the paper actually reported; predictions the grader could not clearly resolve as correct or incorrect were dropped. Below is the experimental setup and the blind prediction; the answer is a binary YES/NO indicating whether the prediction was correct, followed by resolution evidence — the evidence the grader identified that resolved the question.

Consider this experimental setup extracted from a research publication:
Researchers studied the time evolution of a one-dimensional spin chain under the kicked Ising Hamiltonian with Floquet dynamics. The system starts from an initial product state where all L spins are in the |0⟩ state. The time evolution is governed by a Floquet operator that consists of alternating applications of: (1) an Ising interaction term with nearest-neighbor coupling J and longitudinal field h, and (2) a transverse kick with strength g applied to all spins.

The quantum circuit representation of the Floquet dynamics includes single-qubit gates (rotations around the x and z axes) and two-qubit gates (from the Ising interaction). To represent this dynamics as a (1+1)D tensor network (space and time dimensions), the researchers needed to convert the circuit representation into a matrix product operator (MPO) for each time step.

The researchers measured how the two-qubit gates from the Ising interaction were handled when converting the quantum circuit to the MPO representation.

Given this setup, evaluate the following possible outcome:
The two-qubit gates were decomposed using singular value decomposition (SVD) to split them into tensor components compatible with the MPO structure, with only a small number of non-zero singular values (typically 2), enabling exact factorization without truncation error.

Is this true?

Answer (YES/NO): NO